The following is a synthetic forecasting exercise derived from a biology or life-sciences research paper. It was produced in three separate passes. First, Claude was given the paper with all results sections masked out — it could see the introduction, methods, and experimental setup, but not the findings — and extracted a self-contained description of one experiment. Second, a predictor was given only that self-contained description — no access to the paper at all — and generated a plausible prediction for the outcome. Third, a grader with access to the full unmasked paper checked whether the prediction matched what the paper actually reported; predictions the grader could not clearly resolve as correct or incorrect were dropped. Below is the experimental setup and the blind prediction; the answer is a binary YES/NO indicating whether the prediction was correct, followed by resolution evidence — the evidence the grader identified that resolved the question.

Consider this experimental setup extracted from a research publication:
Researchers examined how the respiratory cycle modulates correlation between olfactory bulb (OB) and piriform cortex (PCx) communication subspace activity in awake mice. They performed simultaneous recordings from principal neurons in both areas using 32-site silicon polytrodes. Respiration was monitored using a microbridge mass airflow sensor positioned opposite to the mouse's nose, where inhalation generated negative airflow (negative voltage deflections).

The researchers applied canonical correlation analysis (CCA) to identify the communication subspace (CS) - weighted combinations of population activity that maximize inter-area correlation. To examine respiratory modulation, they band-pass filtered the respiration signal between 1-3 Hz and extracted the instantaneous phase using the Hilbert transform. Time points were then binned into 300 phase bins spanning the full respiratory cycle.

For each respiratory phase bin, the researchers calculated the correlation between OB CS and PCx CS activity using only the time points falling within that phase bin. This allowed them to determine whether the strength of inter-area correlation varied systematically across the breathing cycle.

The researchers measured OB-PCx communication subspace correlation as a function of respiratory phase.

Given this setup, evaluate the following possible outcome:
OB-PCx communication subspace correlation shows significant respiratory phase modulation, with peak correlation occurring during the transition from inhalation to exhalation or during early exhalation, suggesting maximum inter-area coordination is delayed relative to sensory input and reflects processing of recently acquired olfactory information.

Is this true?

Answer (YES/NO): NO